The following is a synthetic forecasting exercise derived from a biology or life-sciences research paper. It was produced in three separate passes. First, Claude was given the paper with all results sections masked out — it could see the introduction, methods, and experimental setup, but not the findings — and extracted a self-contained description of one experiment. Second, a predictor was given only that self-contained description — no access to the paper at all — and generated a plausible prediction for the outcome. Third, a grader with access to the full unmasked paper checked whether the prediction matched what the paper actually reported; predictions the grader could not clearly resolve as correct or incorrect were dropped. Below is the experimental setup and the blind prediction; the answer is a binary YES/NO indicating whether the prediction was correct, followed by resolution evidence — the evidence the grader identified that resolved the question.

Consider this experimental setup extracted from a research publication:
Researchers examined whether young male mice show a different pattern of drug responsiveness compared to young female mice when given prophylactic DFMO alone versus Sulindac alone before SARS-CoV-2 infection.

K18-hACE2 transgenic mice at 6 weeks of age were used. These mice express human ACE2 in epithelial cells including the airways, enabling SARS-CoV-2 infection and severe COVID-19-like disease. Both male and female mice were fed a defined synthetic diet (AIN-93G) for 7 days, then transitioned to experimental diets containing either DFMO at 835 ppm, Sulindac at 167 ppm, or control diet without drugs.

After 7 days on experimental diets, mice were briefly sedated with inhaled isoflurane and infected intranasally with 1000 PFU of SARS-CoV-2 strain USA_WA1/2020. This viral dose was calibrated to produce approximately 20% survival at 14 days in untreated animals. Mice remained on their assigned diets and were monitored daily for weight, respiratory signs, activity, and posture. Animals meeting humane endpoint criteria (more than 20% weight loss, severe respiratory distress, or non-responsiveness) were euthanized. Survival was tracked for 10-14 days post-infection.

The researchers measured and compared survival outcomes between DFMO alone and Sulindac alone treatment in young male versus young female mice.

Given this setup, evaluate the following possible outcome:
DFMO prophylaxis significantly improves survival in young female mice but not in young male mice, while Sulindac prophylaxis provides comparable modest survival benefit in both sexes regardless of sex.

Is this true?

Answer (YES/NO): NO